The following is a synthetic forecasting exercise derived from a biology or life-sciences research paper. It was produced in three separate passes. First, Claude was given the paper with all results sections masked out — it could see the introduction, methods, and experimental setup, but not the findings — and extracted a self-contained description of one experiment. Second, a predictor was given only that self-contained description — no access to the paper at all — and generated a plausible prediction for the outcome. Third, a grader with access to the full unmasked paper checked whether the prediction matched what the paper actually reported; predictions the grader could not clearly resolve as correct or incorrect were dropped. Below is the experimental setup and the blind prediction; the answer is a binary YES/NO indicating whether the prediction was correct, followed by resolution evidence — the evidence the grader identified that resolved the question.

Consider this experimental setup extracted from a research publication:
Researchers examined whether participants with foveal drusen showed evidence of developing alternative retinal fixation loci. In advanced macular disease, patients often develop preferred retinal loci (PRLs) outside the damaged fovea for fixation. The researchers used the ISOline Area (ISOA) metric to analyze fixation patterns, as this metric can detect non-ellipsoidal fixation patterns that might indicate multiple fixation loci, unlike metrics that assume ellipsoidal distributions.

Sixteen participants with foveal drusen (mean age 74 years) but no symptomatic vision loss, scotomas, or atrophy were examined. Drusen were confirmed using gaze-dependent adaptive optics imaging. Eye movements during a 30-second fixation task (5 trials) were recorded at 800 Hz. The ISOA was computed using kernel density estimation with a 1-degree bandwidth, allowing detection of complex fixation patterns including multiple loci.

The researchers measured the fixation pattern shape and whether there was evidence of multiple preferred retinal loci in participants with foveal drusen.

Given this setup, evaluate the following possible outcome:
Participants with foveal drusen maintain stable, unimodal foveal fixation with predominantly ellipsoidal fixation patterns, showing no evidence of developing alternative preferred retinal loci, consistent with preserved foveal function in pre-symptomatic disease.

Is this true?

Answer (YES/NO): NO